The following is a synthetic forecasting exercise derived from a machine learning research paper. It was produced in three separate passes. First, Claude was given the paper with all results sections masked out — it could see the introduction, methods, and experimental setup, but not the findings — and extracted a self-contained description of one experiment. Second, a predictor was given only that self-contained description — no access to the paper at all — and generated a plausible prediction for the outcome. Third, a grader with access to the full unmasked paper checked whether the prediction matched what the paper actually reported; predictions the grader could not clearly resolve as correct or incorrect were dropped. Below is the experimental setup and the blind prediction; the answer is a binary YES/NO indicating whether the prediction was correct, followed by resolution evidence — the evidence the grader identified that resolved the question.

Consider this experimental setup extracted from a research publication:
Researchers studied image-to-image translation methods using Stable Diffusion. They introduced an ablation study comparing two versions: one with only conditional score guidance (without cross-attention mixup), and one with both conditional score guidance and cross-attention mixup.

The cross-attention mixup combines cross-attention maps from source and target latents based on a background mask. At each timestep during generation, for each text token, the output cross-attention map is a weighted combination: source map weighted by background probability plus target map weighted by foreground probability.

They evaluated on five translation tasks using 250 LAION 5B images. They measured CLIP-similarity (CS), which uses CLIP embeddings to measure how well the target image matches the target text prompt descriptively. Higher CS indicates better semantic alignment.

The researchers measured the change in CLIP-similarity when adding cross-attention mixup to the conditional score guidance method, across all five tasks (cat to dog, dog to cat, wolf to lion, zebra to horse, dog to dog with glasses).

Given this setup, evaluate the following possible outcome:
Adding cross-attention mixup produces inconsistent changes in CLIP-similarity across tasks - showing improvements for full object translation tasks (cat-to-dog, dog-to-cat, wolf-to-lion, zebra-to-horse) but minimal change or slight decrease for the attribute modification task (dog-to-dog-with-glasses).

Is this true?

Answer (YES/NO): NO